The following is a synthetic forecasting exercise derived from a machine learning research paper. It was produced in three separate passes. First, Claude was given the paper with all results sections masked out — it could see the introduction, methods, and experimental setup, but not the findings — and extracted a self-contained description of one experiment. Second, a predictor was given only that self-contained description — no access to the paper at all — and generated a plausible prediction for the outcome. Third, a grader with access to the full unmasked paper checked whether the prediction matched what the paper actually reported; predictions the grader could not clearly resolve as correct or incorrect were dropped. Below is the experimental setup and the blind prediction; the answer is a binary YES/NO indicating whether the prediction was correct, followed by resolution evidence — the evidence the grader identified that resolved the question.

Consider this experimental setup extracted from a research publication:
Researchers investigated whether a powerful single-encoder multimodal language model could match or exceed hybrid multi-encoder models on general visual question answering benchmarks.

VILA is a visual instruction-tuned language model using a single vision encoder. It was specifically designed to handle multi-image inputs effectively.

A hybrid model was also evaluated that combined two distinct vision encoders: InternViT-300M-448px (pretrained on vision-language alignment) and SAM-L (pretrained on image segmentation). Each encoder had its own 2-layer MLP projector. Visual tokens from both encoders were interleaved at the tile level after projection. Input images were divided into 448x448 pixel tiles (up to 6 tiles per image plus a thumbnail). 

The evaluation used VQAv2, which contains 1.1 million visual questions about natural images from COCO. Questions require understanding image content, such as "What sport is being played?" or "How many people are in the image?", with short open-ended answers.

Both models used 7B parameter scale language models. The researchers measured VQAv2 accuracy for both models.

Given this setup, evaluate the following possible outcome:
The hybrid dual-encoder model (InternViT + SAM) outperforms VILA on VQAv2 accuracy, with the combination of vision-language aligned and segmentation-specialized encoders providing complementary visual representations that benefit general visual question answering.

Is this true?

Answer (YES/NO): NO